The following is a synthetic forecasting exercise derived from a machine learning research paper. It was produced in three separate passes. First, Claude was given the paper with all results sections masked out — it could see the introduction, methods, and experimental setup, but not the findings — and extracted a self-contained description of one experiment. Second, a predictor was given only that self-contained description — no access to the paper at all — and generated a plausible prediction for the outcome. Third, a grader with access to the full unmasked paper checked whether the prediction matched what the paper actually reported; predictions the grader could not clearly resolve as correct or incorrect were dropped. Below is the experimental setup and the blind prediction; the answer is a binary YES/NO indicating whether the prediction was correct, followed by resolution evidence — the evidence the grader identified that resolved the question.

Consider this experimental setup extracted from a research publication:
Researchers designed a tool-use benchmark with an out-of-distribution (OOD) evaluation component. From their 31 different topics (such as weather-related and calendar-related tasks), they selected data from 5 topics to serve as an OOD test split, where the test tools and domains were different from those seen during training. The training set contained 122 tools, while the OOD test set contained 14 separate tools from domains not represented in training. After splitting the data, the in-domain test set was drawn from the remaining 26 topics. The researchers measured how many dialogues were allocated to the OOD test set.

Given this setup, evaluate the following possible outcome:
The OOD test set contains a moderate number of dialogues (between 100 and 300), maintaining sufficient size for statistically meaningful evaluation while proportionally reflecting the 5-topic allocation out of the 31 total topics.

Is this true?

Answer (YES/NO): NO